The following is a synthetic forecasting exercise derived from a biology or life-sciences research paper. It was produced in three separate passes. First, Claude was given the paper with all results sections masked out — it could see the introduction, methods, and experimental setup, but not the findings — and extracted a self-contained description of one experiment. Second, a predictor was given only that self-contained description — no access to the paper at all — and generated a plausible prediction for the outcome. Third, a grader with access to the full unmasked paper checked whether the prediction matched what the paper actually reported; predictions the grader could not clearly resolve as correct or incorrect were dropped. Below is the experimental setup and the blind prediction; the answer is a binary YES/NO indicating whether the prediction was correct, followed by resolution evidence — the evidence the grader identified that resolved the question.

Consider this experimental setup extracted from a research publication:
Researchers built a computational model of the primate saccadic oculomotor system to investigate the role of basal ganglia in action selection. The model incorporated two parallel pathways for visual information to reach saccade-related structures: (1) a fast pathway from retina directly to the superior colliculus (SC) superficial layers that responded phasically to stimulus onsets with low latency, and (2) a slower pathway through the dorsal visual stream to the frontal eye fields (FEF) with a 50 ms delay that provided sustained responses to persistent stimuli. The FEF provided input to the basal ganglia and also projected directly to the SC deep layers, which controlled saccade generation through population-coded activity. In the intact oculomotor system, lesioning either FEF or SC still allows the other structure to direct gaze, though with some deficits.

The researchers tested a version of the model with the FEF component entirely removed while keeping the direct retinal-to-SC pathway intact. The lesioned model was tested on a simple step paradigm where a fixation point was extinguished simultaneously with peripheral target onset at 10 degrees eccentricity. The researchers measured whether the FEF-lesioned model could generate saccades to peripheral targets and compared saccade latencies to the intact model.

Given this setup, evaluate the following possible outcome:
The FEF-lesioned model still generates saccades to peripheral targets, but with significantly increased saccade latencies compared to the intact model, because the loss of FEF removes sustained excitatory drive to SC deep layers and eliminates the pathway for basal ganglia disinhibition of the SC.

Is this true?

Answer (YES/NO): NO